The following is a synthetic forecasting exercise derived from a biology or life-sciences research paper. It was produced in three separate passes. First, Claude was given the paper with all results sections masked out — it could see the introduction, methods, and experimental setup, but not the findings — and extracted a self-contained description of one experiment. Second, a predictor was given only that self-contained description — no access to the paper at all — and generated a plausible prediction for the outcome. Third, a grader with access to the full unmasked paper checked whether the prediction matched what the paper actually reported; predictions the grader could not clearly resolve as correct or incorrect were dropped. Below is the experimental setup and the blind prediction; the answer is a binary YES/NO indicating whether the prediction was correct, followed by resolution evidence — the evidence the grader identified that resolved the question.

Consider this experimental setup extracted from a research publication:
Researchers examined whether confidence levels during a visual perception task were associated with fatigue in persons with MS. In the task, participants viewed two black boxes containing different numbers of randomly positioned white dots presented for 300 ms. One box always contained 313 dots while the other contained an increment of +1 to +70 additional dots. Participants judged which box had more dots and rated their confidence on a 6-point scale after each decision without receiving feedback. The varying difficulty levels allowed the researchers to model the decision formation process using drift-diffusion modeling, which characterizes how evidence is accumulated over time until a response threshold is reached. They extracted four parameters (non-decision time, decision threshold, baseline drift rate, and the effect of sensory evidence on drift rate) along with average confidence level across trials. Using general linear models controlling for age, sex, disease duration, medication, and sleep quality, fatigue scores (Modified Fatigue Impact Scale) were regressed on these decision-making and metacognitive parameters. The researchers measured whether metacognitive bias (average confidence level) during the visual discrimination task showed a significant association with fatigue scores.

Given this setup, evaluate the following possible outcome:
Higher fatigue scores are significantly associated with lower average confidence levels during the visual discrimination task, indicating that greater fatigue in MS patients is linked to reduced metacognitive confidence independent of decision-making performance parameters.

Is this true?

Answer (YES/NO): NO